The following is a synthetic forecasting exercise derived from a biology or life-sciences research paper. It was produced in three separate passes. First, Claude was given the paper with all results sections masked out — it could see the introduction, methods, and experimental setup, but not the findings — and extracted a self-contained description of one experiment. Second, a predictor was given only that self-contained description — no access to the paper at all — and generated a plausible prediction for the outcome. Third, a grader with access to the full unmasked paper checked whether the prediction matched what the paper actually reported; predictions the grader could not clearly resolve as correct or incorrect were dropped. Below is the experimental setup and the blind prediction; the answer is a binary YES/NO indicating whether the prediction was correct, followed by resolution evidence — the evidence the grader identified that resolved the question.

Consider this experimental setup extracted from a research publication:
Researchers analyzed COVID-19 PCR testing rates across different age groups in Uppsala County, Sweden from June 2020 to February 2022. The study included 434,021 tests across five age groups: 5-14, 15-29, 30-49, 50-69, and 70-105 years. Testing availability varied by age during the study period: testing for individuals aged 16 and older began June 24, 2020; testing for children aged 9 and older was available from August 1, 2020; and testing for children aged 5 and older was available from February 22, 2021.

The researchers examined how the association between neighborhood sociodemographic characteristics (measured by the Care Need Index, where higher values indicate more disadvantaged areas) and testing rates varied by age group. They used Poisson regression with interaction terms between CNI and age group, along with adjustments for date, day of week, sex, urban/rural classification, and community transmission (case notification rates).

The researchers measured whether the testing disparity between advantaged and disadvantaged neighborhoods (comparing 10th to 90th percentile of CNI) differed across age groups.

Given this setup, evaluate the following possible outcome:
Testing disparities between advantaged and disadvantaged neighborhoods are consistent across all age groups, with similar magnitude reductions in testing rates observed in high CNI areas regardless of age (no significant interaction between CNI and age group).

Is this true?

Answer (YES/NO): NO